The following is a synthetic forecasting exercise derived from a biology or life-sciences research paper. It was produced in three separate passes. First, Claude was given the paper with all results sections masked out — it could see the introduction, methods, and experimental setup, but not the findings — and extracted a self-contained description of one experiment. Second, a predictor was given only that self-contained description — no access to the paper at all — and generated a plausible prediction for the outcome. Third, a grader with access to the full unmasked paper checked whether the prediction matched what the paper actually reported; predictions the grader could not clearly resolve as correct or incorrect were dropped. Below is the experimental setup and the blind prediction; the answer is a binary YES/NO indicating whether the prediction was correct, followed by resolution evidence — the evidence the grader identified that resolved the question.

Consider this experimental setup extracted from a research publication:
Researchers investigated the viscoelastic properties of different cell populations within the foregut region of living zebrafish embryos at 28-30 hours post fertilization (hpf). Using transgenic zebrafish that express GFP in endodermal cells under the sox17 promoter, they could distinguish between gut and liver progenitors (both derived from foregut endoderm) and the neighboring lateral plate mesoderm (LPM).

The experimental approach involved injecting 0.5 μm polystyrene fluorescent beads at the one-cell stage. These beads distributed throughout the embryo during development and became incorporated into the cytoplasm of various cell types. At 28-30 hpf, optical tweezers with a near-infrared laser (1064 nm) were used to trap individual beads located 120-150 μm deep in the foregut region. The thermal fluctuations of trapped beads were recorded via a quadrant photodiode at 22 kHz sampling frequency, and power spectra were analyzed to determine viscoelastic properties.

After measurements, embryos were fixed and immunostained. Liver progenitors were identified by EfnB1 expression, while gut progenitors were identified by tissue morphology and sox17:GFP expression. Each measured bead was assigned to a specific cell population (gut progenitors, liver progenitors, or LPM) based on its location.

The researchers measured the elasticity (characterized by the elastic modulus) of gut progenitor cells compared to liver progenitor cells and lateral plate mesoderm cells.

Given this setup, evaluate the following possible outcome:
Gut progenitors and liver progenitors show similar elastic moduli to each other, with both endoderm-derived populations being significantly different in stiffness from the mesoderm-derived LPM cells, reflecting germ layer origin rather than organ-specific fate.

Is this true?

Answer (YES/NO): NO